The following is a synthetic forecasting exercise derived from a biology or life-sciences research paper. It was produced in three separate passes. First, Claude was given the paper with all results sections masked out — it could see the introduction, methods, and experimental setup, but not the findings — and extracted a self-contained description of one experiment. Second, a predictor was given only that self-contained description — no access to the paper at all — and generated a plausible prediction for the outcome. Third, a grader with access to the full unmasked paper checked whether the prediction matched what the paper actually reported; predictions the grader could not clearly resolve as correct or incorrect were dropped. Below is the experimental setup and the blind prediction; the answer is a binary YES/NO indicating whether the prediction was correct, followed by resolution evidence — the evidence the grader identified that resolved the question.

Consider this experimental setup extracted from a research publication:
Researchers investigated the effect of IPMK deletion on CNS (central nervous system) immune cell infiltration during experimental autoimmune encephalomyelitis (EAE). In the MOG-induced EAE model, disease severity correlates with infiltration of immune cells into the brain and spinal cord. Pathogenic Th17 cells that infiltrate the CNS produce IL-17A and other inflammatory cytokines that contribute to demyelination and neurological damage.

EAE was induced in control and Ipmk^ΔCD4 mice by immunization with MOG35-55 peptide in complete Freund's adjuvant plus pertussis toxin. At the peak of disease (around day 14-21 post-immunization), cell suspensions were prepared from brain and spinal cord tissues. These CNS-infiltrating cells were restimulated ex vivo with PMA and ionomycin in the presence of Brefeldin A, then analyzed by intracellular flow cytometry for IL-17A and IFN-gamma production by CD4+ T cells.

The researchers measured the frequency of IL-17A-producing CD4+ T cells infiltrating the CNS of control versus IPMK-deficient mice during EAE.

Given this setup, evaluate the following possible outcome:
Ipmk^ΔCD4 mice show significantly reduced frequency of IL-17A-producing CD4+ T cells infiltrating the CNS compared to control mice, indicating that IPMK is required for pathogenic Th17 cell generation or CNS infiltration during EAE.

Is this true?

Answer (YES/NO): YES